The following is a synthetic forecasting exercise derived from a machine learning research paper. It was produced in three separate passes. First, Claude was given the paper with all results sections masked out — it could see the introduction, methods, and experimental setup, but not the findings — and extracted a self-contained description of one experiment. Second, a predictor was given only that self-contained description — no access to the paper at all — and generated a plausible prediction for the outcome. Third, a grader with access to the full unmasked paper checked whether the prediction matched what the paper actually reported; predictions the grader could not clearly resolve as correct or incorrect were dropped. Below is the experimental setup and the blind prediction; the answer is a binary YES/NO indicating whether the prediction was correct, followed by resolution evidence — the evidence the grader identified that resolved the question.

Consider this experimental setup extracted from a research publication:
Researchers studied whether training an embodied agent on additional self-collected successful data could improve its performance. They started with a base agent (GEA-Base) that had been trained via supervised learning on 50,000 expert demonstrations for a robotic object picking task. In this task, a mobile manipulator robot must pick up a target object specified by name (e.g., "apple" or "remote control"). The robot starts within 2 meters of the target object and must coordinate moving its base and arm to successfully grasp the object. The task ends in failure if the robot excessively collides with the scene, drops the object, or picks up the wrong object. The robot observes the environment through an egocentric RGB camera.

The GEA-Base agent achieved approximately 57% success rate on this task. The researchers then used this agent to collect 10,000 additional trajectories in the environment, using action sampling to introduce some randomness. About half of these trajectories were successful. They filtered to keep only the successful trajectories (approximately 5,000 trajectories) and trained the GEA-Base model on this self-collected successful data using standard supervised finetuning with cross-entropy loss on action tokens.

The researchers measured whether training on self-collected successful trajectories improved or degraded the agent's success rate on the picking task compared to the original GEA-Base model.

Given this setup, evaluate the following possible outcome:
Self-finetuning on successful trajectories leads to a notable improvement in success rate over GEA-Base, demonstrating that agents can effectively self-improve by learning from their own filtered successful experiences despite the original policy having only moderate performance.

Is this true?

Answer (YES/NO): NO